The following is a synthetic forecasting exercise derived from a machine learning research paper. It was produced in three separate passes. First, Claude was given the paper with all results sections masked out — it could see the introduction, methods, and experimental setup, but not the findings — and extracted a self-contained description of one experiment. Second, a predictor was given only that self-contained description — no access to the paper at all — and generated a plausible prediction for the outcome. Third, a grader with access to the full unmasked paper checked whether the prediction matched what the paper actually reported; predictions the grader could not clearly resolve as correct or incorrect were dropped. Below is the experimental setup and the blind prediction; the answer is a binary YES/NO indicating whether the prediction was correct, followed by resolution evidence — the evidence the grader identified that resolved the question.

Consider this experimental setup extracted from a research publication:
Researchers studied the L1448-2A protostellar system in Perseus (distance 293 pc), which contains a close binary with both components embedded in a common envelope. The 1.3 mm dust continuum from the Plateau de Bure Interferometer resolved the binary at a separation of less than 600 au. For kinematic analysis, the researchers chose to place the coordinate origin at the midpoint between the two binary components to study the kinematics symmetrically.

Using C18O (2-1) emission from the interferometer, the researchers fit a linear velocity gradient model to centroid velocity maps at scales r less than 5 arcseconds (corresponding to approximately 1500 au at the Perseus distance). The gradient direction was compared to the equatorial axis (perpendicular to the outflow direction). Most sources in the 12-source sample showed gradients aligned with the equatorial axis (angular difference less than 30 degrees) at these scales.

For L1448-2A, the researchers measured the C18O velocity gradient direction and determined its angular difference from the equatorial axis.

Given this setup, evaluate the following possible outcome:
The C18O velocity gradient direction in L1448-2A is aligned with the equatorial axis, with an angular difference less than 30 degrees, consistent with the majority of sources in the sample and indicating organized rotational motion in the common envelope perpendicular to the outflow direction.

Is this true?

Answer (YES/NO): NO